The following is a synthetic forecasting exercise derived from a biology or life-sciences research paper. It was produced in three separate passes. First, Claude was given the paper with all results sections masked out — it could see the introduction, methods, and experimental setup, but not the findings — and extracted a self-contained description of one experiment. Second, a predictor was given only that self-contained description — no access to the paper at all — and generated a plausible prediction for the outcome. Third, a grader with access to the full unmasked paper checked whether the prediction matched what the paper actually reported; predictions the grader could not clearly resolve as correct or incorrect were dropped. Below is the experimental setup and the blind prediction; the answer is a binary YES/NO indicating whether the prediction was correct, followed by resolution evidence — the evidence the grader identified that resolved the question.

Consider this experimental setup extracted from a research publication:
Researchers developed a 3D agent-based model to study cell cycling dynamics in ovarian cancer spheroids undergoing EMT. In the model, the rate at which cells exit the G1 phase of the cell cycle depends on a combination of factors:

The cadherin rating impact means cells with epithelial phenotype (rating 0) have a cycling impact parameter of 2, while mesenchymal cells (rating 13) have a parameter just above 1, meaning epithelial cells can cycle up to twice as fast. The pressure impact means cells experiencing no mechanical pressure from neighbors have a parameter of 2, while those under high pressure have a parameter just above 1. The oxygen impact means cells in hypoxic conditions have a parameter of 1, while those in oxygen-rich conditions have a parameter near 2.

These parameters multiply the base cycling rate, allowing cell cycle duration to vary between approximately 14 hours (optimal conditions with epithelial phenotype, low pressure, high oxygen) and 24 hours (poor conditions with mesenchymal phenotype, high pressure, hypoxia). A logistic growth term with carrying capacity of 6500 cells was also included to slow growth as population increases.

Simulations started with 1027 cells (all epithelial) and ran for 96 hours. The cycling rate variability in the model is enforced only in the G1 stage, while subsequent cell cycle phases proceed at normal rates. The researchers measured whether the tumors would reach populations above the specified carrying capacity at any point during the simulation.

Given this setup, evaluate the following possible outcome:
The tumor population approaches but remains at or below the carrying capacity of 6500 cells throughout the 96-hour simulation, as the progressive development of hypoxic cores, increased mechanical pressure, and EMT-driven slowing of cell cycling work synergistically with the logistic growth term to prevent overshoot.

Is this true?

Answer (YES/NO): NO